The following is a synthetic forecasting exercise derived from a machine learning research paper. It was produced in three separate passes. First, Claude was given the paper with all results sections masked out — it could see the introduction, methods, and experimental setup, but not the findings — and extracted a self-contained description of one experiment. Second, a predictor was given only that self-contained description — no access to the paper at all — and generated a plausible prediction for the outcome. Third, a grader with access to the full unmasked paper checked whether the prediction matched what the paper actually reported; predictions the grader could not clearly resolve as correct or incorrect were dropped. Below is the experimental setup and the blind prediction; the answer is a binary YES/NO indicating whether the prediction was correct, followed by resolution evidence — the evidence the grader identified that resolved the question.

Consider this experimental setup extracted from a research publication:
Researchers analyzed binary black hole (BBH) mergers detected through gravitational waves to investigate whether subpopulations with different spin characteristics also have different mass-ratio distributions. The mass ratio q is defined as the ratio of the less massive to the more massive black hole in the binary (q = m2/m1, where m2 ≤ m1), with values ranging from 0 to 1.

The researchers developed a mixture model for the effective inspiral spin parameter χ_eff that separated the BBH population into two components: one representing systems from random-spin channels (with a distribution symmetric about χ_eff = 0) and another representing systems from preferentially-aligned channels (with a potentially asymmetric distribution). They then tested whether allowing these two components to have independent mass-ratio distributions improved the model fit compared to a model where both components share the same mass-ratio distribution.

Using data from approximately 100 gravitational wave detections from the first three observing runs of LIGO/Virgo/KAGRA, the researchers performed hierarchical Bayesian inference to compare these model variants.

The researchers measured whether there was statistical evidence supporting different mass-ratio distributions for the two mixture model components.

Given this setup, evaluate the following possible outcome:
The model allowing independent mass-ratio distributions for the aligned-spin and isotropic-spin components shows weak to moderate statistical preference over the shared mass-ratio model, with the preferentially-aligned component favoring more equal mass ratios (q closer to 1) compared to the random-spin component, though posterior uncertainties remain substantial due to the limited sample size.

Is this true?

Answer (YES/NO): NO